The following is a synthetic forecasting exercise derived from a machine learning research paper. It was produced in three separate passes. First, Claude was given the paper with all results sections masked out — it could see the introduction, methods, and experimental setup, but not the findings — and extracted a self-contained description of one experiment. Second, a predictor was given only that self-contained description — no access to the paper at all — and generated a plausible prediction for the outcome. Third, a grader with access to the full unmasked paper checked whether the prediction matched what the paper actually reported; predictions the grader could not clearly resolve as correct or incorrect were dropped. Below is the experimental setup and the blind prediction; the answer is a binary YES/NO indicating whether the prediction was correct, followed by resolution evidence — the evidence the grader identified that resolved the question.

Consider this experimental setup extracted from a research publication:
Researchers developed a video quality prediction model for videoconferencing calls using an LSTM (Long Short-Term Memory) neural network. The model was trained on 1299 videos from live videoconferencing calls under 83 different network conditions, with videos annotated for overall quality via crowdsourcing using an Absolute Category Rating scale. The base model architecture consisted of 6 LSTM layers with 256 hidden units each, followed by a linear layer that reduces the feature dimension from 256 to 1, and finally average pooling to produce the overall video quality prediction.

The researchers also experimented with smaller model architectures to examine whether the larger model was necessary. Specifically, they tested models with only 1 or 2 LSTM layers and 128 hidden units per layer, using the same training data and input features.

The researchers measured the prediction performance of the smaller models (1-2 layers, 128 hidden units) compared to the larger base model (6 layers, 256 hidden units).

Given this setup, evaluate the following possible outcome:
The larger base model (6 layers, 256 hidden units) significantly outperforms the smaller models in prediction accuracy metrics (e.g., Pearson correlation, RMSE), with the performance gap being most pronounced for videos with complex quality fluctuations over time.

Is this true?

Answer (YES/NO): NO